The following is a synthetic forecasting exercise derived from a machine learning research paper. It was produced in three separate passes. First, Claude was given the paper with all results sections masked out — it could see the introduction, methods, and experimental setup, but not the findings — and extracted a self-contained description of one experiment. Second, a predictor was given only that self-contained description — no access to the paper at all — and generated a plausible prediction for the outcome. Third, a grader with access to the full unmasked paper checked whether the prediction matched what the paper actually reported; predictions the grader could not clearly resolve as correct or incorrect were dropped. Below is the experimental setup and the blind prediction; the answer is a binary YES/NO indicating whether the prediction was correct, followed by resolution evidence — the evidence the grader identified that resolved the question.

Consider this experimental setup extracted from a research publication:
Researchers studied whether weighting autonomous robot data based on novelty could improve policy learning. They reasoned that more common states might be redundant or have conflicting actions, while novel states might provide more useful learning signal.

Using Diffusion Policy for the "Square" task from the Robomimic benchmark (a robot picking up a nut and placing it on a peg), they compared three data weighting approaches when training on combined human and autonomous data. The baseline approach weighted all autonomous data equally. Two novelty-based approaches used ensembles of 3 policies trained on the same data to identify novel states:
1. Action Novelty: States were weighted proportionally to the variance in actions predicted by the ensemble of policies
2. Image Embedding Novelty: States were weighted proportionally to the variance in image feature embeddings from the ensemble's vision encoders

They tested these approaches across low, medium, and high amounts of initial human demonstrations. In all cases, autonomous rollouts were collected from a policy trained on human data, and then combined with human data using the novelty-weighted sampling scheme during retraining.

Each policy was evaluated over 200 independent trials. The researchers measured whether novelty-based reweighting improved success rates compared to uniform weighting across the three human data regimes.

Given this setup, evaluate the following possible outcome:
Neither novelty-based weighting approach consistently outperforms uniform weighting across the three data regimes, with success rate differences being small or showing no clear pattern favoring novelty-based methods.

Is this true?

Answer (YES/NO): NO